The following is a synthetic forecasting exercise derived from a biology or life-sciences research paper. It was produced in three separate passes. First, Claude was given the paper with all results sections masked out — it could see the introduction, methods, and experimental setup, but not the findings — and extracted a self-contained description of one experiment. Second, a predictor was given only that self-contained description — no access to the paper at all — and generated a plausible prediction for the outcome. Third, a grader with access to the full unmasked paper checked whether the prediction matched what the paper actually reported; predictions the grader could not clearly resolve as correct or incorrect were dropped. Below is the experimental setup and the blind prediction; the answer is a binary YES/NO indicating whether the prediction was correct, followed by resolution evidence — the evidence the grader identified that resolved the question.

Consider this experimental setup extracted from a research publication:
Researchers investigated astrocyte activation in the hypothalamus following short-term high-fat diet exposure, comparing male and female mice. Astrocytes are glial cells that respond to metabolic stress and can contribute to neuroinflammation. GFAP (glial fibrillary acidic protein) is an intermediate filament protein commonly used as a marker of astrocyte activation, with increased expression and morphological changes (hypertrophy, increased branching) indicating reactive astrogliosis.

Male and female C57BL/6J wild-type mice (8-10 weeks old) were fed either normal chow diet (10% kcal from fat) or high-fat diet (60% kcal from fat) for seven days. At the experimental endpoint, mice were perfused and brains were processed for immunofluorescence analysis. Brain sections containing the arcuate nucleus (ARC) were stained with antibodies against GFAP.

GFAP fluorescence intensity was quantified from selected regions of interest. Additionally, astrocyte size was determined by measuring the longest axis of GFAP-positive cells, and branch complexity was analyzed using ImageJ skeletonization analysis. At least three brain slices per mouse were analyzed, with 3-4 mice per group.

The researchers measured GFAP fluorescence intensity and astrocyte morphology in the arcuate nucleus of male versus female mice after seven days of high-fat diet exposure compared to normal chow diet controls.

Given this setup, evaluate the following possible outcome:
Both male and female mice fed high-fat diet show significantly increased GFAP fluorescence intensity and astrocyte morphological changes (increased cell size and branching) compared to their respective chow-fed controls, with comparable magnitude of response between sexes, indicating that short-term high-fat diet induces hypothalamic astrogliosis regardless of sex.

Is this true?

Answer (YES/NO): NO